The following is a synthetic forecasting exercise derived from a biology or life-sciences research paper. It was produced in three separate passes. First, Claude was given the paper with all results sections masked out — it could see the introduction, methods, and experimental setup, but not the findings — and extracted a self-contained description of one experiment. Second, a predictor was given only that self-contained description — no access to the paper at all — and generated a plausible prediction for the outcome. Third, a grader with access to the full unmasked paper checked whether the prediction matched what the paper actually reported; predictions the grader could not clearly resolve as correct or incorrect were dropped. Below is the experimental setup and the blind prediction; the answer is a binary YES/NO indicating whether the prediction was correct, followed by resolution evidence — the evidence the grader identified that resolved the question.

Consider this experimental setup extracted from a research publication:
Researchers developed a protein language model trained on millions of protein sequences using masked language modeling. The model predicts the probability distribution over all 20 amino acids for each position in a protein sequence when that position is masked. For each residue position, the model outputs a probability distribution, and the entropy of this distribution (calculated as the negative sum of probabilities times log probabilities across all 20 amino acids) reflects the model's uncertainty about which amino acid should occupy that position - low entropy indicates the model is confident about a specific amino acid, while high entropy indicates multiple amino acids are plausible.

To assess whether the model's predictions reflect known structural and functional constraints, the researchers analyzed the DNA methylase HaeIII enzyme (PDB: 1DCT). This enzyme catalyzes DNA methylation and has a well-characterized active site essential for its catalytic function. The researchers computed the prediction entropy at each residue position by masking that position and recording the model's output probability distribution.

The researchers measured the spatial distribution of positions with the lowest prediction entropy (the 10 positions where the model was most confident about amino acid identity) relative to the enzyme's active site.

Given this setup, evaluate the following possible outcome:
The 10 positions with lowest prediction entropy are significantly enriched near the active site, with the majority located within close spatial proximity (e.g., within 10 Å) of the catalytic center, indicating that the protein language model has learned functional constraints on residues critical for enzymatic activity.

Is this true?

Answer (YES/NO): YES